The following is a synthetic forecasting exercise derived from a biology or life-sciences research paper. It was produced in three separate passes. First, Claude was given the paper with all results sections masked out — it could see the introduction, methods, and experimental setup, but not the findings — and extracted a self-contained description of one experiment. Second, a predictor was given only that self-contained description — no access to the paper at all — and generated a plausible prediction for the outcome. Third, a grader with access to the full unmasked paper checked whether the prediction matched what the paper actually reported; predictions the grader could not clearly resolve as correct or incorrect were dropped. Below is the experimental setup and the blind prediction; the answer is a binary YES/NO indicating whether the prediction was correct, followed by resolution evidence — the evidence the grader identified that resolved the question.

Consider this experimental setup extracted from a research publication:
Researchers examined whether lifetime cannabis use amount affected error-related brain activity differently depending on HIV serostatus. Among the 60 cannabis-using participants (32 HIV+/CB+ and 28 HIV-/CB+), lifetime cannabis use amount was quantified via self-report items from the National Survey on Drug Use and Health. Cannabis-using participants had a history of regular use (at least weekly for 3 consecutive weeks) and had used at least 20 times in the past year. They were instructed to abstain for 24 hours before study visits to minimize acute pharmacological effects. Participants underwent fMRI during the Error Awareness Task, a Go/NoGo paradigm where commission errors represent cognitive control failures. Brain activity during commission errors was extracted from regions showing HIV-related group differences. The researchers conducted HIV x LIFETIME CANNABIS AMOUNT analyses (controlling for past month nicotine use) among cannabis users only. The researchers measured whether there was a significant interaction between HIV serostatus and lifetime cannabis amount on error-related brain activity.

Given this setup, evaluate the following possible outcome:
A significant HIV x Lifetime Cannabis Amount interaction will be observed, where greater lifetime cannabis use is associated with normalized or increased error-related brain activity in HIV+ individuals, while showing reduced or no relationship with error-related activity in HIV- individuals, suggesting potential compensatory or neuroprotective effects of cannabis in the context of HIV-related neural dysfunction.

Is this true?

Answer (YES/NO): NO